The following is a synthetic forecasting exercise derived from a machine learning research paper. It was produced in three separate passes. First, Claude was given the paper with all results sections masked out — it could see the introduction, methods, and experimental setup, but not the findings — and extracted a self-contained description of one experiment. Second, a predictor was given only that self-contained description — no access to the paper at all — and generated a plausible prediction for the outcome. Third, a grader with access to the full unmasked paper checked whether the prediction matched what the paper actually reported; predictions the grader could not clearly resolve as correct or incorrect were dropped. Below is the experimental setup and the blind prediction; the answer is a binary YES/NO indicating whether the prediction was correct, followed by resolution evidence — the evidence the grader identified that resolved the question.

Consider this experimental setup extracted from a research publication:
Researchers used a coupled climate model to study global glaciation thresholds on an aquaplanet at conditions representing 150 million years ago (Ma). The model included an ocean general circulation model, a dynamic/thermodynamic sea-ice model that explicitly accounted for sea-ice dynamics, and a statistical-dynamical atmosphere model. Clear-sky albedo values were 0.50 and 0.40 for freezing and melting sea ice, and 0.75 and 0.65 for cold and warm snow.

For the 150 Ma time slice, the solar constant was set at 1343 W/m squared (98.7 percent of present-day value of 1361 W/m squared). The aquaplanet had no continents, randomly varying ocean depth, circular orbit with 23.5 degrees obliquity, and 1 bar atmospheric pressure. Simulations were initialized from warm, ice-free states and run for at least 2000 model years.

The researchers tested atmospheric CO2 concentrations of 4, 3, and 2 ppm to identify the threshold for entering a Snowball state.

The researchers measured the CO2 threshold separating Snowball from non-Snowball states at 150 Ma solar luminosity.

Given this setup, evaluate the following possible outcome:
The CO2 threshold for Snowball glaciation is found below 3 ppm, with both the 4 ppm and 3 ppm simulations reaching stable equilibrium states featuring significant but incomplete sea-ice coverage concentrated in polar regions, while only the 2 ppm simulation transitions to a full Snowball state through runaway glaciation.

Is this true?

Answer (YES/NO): YES